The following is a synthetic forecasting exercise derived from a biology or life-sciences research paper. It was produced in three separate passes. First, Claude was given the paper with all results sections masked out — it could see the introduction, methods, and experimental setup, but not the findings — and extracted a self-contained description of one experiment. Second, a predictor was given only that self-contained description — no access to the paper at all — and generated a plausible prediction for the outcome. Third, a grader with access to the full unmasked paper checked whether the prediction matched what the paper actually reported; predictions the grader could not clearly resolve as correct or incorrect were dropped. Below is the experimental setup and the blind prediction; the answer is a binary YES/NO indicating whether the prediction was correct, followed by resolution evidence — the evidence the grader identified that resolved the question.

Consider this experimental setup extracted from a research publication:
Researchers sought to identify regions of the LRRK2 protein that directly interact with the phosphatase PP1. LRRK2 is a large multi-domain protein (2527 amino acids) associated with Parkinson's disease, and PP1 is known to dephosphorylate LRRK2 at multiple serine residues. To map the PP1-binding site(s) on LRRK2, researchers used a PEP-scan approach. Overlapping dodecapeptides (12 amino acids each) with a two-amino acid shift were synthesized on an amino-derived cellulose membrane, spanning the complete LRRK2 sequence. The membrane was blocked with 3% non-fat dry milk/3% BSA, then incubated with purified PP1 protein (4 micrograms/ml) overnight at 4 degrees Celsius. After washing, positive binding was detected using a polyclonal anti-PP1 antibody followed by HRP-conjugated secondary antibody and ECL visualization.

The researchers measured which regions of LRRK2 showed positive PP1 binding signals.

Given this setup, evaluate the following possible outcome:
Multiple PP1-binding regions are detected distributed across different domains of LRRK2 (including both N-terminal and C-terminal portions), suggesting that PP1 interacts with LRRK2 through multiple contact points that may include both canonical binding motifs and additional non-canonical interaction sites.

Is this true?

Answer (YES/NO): NO